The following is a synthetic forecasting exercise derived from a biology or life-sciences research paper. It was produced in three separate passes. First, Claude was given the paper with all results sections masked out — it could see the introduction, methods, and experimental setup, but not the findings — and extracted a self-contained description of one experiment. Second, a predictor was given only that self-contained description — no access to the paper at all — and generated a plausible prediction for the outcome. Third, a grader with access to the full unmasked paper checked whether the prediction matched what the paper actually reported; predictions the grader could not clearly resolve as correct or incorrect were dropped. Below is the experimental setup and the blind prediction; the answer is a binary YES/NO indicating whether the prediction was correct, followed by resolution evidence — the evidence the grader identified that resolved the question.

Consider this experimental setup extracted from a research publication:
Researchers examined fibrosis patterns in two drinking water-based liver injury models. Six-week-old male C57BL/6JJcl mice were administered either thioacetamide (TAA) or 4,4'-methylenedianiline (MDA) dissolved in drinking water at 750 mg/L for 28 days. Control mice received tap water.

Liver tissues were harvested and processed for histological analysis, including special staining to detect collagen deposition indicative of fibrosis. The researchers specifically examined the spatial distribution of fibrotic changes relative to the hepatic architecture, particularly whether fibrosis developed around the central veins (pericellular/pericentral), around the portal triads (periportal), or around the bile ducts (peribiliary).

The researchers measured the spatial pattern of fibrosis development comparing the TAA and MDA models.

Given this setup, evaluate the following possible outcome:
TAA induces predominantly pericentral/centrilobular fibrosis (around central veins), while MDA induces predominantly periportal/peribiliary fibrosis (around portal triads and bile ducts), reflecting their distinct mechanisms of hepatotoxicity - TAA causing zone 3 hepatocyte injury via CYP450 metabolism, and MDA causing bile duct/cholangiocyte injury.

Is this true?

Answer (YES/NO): NO